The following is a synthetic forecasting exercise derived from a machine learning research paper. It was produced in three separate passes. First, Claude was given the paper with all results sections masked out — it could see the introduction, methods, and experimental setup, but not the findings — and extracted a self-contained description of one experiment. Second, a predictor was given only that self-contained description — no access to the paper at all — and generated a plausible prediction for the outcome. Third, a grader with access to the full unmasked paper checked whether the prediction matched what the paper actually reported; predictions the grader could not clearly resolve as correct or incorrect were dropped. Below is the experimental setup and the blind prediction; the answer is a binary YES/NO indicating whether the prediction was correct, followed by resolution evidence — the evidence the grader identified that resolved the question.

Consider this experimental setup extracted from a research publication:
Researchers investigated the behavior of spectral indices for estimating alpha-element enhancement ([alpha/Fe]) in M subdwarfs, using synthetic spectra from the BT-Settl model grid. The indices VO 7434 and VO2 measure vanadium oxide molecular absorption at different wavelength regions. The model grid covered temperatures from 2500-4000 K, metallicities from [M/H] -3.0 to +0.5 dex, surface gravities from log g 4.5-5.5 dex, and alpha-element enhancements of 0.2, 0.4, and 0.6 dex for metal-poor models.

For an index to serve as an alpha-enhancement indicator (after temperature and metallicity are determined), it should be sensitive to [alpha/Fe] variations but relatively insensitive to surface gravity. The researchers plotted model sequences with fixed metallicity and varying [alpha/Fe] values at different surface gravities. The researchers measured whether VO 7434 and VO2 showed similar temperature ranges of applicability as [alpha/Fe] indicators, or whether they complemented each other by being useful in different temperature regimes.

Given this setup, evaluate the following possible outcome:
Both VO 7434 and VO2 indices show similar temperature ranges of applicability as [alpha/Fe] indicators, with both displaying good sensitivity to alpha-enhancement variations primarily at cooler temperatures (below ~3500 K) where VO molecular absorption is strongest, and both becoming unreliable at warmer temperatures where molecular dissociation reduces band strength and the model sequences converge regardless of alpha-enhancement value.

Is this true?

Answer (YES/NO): NO